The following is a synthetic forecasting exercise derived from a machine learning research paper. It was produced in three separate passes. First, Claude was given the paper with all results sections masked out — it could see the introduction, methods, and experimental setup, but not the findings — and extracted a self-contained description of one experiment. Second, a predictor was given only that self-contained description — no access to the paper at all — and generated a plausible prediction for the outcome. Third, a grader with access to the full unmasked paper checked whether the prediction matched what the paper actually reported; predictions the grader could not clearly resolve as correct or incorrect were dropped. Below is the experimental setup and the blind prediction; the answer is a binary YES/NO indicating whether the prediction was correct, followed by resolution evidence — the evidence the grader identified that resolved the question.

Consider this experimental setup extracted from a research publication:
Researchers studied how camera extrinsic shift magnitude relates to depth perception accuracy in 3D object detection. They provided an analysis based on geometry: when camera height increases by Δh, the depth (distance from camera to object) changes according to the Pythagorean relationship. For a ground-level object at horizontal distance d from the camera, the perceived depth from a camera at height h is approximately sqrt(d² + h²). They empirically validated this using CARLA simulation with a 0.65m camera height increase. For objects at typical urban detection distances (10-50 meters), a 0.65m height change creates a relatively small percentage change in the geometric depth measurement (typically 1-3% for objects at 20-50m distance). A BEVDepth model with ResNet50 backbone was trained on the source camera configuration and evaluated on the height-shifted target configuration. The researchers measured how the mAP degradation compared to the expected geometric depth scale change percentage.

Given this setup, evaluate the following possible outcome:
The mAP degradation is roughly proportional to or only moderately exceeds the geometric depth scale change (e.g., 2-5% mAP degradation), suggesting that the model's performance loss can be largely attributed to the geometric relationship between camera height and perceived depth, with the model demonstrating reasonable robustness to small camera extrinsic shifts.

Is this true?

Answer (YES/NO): NO